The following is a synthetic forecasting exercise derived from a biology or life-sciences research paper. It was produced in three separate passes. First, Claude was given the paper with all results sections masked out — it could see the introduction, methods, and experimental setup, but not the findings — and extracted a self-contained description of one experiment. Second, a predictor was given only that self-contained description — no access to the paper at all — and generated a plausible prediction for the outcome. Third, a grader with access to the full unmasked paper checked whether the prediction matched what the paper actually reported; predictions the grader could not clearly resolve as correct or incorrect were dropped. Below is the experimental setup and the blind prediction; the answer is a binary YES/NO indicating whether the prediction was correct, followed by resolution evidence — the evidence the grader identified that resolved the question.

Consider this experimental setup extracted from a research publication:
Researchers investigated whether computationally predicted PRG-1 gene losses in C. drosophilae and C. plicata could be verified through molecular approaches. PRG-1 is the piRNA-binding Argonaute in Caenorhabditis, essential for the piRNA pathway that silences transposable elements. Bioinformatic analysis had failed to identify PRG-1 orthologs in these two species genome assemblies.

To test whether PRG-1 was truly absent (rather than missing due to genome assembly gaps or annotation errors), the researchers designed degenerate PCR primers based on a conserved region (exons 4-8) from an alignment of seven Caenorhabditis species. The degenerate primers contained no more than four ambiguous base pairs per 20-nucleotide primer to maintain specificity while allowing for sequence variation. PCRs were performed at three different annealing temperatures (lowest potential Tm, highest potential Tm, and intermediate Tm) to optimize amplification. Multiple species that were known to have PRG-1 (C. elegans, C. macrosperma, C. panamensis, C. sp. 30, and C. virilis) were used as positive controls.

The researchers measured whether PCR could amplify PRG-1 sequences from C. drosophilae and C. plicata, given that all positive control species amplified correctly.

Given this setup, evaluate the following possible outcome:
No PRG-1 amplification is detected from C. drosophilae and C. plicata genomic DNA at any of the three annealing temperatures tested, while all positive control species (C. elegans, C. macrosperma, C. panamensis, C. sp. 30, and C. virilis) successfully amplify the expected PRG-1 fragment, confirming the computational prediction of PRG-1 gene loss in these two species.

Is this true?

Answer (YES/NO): YES